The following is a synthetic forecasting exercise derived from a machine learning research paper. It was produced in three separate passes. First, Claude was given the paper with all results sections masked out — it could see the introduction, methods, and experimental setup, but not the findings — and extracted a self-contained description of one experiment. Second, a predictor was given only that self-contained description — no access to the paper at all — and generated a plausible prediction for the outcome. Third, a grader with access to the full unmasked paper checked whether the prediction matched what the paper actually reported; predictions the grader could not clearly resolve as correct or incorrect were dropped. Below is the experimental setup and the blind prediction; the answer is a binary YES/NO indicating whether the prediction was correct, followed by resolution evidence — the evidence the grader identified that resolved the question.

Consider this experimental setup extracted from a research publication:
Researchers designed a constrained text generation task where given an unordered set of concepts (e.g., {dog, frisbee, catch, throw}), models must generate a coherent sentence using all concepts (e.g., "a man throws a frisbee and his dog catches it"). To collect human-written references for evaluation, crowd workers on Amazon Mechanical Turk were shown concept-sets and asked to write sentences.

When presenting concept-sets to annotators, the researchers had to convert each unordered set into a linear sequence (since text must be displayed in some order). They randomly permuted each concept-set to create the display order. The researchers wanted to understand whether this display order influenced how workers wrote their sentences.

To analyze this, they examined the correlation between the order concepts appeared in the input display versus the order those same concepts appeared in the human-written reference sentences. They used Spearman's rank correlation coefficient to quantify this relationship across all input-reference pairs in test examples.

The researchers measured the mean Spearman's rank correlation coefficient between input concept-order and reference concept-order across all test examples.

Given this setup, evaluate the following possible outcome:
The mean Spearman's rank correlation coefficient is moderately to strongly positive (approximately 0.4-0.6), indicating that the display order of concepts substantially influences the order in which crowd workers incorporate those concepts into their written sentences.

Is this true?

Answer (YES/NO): NO